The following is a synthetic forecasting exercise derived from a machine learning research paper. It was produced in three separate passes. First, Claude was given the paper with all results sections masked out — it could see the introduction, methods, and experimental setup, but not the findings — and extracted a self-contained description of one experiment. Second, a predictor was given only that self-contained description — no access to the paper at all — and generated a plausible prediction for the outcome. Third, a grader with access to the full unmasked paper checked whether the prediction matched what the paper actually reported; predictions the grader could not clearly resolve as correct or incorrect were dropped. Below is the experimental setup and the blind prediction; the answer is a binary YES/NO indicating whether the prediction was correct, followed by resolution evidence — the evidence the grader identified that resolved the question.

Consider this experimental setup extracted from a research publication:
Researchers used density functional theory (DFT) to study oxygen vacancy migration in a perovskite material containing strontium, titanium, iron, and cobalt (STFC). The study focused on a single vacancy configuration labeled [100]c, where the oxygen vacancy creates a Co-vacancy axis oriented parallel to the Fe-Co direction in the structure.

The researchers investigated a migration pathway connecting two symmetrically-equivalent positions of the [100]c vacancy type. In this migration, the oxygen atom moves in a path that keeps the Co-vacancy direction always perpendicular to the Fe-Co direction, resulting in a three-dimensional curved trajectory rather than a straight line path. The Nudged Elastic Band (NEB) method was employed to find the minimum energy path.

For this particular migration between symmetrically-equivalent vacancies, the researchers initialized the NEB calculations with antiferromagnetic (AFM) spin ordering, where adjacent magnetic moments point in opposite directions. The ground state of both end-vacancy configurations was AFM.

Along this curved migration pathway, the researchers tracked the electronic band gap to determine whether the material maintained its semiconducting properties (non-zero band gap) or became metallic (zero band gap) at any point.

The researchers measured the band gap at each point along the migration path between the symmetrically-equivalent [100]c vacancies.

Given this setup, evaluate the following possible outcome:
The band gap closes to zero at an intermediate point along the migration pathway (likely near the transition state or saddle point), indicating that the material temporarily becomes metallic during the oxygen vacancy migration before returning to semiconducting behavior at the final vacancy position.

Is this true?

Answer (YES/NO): NO